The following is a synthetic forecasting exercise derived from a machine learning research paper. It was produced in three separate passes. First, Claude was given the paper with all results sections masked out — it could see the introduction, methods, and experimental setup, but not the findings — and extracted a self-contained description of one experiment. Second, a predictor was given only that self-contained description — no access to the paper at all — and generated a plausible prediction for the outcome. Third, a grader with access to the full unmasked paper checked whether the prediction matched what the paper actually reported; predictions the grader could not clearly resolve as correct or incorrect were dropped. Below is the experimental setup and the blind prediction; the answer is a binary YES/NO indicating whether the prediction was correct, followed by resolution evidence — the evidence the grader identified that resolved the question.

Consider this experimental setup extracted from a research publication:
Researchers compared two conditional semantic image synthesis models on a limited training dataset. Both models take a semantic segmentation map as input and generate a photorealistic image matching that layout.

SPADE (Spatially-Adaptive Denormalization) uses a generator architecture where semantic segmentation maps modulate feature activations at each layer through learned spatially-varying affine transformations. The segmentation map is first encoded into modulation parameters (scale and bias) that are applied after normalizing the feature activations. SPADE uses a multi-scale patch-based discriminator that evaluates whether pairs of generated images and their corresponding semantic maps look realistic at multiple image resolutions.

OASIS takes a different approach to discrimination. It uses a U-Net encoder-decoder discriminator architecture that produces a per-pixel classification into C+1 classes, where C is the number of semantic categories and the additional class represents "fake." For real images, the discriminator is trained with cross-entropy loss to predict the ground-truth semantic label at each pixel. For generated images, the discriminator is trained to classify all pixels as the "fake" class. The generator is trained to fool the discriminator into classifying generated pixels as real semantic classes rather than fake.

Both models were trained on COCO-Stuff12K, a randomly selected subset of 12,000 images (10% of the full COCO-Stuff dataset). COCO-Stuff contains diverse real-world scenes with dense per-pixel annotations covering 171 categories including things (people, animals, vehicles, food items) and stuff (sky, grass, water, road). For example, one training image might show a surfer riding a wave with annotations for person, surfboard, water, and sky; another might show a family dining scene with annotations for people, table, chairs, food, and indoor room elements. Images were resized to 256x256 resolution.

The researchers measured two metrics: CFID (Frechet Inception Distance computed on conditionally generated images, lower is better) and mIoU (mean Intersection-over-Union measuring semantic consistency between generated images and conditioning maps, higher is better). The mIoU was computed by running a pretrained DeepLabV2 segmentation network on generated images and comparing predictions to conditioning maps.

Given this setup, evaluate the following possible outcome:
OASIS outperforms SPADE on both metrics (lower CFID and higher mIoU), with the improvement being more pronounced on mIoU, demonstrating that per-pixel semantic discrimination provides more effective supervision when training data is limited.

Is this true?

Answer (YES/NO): YES